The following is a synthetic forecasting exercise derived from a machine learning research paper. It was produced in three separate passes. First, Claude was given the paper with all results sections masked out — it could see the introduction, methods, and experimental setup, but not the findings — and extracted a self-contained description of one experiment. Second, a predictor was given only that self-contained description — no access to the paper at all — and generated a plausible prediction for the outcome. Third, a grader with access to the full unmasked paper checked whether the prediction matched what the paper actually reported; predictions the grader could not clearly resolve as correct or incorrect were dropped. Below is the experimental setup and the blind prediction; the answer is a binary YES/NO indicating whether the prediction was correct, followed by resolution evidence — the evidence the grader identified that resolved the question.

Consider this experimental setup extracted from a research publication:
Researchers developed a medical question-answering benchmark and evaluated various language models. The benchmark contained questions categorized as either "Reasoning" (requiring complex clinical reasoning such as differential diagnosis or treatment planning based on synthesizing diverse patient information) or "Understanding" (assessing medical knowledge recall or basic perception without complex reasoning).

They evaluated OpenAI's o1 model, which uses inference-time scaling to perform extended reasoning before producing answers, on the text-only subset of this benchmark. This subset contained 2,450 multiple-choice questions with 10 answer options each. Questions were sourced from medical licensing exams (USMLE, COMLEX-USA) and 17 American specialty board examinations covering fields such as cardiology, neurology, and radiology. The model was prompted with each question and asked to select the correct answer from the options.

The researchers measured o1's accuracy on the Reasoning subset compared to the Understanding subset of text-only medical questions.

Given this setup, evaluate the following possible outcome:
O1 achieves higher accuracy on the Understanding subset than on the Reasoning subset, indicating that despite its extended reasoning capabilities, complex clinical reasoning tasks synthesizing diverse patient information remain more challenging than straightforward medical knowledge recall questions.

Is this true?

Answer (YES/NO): NO